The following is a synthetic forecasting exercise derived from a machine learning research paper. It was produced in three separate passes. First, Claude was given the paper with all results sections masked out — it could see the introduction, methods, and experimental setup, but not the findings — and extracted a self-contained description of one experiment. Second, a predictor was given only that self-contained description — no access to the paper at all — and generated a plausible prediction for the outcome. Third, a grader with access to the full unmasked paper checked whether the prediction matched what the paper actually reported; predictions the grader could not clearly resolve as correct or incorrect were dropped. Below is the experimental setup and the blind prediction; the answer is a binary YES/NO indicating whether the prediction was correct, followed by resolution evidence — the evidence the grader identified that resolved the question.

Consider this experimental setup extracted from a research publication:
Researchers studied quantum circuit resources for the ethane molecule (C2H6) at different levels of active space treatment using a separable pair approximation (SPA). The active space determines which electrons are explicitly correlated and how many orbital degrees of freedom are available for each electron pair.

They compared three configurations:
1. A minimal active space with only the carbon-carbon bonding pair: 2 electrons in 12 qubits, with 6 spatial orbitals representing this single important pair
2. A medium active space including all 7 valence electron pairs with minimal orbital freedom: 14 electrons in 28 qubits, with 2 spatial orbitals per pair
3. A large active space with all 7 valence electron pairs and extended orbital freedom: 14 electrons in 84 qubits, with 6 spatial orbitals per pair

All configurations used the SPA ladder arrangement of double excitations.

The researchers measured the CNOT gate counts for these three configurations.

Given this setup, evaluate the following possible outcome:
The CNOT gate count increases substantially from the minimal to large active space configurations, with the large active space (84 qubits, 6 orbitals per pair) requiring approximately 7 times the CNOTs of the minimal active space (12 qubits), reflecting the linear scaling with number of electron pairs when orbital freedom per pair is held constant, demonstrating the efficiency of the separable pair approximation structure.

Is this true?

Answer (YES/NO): YES